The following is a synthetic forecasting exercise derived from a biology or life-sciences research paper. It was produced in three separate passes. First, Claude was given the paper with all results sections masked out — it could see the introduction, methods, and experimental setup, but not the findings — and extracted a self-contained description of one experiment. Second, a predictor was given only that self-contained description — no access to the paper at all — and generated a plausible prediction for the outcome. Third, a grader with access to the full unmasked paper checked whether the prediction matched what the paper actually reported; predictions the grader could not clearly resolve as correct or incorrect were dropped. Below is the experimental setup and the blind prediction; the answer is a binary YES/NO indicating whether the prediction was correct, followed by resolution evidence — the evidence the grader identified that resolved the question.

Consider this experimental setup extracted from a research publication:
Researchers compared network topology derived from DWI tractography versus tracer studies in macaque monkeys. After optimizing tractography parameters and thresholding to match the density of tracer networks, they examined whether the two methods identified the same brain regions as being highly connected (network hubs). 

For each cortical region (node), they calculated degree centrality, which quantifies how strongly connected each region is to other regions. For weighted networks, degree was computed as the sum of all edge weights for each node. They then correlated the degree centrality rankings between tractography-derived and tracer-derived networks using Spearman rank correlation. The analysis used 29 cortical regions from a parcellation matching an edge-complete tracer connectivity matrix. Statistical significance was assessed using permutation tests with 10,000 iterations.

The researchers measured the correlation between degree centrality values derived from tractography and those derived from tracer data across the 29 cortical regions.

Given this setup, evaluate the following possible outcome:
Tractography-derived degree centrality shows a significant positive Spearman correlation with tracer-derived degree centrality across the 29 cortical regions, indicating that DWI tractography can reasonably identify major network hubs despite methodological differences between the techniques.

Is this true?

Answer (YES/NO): YES